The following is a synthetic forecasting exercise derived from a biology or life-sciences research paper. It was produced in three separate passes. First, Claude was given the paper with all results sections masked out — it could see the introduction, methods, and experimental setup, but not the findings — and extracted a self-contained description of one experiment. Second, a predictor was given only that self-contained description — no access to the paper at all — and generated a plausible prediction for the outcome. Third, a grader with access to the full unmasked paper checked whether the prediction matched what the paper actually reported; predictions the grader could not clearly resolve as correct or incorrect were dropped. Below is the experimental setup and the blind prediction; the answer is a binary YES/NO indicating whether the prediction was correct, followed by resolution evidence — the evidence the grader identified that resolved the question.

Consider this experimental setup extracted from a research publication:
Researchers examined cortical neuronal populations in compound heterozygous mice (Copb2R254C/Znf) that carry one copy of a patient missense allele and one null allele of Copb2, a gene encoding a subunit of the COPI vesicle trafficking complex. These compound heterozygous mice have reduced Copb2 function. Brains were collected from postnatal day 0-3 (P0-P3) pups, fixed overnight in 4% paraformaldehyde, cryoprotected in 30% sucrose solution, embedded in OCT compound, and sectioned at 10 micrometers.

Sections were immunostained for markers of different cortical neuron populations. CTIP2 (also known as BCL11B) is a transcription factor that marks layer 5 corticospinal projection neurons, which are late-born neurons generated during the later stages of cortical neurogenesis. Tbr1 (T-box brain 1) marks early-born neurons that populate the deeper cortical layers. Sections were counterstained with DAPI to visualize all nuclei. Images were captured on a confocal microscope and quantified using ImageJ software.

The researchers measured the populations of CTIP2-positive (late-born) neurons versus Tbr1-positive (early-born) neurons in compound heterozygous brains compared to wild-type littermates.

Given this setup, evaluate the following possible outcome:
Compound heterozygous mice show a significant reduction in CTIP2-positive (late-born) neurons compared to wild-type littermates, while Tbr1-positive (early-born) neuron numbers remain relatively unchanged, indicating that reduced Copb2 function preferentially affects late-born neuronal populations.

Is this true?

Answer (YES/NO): YES